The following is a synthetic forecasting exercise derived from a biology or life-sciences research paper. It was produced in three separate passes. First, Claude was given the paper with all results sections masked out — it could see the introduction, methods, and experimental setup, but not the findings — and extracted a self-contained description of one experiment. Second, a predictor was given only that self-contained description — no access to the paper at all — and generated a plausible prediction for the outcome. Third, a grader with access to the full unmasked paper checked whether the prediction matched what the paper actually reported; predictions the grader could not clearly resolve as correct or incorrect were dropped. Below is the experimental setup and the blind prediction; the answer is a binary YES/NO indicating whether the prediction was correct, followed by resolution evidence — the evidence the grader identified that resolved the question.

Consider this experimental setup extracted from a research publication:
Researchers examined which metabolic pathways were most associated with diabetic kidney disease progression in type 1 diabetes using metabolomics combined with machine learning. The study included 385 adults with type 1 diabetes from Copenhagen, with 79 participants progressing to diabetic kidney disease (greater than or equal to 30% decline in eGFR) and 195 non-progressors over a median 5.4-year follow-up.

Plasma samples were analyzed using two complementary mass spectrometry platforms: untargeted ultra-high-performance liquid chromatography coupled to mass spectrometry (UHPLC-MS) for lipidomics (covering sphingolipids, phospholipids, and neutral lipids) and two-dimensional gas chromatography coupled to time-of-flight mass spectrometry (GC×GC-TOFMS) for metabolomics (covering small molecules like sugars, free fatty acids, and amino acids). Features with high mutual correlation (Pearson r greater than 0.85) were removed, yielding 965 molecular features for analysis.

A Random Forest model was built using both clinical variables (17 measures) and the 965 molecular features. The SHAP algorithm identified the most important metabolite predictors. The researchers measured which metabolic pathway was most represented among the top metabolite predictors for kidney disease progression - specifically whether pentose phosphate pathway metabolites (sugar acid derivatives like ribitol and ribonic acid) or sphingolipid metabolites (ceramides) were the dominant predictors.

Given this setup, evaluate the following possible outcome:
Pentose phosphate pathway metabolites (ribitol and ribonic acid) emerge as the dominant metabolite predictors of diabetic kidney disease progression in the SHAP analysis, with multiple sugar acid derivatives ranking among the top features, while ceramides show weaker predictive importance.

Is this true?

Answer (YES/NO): YES